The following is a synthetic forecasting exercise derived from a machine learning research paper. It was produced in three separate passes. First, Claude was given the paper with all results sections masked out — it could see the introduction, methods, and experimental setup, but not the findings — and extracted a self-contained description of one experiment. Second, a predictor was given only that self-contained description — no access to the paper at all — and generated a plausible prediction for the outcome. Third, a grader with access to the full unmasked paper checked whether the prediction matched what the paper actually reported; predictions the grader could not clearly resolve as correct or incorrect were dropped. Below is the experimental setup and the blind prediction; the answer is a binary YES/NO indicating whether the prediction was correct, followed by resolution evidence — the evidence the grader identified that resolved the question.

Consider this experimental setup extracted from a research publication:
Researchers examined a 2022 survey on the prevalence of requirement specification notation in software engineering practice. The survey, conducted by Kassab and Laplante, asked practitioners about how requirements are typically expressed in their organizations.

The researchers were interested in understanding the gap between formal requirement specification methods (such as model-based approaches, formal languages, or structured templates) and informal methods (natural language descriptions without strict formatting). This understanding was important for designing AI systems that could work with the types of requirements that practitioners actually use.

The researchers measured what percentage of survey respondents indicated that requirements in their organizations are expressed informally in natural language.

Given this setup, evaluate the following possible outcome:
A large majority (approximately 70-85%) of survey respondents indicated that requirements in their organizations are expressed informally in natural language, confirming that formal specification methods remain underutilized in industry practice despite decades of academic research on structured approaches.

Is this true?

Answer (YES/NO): NO